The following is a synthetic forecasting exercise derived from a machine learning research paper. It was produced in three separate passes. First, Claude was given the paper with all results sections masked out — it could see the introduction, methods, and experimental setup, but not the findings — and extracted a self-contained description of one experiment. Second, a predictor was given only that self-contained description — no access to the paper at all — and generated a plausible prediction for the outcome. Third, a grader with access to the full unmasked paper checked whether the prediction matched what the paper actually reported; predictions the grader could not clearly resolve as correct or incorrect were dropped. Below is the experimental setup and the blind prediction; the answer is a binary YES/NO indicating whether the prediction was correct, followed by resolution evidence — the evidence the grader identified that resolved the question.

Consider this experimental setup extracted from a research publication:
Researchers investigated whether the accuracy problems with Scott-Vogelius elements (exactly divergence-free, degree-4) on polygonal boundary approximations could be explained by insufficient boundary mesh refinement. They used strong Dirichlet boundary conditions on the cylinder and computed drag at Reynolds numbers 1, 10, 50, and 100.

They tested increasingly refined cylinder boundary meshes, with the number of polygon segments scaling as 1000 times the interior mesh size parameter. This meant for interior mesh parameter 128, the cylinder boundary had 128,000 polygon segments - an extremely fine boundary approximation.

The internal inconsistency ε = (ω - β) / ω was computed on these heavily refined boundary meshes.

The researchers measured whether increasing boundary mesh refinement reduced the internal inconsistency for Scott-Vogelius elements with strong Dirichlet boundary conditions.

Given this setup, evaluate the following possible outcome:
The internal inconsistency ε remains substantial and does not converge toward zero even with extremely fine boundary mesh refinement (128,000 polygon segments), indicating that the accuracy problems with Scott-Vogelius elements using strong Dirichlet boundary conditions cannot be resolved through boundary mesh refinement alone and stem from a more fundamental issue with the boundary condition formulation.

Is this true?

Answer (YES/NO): YES